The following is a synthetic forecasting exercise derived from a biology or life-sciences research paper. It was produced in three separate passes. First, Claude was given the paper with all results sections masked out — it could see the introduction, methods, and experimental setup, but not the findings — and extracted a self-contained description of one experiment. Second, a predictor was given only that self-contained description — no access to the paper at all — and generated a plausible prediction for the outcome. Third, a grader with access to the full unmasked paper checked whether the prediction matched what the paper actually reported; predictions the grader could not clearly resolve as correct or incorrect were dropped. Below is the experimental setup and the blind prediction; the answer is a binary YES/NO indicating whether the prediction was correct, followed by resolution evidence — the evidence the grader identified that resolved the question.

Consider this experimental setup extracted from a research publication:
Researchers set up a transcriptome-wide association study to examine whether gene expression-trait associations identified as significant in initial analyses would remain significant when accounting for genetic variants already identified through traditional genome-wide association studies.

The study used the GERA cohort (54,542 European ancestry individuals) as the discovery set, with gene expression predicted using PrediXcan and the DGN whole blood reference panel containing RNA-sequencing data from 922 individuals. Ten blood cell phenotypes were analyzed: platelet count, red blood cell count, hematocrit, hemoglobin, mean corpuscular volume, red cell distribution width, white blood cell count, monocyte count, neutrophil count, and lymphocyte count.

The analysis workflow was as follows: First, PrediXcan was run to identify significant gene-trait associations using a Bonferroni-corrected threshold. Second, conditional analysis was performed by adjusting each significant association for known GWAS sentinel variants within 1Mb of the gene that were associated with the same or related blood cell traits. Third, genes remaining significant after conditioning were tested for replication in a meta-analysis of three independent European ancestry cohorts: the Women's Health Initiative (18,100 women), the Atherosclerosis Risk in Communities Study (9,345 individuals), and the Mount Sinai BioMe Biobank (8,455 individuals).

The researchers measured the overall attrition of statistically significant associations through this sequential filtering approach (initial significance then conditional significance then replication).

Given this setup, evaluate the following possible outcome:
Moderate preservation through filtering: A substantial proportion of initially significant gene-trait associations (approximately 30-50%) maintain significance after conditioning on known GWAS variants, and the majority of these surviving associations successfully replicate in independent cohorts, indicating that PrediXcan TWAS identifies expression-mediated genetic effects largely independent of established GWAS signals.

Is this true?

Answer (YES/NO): NO